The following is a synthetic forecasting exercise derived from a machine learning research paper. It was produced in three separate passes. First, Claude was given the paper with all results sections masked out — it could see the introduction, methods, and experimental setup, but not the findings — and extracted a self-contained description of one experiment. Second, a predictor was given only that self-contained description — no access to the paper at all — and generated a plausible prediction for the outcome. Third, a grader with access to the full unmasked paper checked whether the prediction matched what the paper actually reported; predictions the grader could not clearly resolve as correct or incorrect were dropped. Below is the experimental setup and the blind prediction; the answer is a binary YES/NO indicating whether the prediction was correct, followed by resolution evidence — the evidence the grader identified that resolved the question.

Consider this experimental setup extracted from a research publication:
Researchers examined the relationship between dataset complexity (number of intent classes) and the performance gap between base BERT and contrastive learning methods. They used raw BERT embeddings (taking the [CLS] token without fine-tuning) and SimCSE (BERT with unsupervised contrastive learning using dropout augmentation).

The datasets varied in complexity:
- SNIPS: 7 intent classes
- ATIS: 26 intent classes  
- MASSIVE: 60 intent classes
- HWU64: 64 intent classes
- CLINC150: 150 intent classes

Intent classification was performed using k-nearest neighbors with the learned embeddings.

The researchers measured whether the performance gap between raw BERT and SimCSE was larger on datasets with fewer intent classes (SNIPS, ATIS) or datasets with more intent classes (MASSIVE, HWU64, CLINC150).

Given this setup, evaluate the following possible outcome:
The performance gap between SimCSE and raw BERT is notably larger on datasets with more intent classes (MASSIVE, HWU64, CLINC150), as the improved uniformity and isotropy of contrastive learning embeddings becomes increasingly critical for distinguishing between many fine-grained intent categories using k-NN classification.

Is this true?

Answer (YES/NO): YES